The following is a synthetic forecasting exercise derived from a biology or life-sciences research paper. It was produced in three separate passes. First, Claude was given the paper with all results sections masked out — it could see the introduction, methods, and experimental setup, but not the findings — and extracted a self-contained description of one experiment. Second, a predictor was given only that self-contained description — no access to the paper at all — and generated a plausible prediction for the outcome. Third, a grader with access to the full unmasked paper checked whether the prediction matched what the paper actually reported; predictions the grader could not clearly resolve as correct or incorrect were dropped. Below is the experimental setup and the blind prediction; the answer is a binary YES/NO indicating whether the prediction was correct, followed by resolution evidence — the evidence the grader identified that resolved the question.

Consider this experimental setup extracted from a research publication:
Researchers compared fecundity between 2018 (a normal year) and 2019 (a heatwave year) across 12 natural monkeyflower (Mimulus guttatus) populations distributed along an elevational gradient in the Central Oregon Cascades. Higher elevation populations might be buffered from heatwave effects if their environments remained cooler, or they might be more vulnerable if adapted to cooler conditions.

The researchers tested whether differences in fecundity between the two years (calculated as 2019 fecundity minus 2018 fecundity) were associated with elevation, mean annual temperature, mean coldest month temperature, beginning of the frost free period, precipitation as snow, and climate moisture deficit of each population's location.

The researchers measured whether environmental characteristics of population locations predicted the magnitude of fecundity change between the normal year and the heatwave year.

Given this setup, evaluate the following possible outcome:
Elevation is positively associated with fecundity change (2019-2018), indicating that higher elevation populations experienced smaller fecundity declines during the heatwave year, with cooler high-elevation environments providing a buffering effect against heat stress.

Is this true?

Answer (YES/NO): NO